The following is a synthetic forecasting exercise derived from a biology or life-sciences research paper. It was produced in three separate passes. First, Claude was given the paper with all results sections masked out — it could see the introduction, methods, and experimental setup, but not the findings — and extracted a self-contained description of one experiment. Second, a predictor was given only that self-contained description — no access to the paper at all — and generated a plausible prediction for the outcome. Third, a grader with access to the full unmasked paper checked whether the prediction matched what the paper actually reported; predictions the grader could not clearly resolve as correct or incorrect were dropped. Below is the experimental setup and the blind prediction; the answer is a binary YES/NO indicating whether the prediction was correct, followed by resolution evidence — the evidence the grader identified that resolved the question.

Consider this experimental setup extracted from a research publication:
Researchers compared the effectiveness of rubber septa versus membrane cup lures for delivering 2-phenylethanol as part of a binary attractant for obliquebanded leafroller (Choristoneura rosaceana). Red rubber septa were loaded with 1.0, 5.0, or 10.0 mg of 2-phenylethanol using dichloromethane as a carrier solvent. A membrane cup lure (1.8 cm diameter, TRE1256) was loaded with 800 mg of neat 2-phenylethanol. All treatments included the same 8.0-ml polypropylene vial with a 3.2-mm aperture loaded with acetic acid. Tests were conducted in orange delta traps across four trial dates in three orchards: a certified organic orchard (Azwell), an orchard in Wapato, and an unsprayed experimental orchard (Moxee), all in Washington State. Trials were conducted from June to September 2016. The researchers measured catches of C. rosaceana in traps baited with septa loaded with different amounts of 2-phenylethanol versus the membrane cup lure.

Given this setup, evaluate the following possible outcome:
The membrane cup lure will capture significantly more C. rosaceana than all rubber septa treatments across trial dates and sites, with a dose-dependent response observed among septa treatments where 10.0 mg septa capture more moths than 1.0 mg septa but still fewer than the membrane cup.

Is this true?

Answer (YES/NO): NO